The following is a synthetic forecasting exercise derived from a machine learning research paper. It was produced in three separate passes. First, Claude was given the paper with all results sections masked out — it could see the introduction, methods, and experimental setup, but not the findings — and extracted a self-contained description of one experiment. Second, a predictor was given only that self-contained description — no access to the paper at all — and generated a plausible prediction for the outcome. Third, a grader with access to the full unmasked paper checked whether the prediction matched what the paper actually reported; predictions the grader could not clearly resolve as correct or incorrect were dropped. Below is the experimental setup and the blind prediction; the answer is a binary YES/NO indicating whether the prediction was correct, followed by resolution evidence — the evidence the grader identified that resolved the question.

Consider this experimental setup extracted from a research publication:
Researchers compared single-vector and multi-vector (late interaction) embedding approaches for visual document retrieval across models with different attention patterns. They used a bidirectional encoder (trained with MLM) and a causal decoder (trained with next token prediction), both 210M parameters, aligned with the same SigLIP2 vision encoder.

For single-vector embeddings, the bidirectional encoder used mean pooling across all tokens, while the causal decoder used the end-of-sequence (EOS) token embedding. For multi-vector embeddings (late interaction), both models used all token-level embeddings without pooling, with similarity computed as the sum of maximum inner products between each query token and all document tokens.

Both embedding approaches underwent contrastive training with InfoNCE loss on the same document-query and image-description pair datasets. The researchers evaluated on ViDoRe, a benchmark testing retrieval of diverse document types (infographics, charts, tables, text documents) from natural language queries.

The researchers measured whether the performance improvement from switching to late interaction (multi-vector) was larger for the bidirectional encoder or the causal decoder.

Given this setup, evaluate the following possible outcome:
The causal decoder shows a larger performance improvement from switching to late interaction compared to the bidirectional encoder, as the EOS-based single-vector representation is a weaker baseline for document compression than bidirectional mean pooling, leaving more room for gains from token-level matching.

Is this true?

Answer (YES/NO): NO